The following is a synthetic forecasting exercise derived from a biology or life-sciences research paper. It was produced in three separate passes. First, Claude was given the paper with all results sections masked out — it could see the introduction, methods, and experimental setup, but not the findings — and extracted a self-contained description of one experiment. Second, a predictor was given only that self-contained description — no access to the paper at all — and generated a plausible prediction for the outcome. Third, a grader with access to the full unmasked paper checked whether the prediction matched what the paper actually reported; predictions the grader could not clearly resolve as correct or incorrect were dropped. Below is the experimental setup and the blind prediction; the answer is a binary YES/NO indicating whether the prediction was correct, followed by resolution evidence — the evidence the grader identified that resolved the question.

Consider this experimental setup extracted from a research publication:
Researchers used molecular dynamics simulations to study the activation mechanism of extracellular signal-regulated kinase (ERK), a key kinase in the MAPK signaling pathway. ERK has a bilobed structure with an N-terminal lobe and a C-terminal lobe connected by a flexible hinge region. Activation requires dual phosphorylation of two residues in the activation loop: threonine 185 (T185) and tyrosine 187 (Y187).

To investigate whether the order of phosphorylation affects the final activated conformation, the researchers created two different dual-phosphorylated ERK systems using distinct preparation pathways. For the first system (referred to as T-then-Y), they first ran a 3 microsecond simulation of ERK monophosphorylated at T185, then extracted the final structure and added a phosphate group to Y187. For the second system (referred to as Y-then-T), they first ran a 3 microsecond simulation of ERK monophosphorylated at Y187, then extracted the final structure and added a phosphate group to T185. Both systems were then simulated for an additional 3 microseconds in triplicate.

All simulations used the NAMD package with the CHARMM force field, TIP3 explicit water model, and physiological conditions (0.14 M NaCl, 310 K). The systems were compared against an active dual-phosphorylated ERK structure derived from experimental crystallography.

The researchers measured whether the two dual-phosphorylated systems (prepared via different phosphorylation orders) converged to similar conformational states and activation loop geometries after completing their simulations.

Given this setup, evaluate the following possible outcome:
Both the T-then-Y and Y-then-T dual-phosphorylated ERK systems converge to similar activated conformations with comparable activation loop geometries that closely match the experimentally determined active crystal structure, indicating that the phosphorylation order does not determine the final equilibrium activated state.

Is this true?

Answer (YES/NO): NO